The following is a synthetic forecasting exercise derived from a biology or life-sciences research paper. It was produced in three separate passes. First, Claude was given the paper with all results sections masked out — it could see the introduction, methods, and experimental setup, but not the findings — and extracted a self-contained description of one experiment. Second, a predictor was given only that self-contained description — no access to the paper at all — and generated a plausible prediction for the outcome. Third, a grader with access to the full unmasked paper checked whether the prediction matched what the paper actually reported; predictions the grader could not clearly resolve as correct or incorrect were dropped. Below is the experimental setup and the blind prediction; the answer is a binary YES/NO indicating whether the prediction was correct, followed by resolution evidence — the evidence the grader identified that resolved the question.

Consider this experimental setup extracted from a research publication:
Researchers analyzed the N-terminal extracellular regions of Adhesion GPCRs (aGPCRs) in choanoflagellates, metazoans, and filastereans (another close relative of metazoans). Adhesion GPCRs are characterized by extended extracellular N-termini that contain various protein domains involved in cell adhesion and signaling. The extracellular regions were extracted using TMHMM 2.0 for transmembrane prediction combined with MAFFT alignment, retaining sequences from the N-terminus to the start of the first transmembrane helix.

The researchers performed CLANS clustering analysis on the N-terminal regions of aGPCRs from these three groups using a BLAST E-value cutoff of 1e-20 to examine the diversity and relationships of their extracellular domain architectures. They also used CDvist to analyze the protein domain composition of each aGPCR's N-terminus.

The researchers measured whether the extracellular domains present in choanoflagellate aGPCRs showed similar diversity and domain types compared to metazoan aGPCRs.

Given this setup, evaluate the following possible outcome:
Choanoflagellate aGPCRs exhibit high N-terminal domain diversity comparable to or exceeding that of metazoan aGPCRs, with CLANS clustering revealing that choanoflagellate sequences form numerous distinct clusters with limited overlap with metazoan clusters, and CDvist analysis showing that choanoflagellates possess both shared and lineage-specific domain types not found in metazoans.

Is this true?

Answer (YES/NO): YES